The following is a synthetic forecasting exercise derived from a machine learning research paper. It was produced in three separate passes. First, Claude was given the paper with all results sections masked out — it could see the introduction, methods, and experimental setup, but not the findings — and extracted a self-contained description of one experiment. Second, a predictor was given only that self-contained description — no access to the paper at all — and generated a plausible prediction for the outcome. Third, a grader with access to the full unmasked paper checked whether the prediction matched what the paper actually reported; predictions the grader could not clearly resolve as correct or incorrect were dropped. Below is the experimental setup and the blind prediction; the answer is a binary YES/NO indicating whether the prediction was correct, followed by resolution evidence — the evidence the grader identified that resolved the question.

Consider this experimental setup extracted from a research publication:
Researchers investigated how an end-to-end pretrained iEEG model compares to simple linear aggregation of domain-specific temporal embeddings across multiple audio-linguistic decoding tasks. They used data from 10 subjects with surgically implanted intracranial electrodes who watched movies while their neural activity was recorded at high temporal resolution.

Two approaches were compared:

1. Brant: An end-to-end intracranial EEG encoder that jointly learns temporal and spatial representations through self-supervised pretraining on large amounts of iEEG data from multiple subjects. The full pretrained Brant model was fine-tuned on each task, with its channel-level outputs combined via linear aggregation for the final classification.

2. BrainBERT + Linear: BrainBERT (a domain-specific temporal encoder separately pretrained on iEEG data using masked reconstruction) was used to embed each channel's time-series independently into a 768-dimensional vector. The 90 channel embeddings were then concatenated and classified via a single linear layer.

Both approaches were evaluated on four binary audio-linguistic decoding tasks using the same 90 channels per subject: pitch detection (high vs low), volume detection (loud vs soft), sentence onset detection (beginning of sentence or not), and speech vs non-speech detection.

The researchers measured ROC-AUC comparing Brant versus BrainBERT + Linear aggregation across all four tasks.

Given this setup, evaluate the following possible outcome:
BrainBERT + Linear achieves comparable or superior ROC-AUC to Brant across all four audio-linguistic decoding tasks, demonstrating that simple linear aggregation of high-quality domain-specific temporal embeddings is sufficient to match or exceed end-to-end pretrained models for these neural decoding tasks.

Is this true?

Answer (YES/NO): NO